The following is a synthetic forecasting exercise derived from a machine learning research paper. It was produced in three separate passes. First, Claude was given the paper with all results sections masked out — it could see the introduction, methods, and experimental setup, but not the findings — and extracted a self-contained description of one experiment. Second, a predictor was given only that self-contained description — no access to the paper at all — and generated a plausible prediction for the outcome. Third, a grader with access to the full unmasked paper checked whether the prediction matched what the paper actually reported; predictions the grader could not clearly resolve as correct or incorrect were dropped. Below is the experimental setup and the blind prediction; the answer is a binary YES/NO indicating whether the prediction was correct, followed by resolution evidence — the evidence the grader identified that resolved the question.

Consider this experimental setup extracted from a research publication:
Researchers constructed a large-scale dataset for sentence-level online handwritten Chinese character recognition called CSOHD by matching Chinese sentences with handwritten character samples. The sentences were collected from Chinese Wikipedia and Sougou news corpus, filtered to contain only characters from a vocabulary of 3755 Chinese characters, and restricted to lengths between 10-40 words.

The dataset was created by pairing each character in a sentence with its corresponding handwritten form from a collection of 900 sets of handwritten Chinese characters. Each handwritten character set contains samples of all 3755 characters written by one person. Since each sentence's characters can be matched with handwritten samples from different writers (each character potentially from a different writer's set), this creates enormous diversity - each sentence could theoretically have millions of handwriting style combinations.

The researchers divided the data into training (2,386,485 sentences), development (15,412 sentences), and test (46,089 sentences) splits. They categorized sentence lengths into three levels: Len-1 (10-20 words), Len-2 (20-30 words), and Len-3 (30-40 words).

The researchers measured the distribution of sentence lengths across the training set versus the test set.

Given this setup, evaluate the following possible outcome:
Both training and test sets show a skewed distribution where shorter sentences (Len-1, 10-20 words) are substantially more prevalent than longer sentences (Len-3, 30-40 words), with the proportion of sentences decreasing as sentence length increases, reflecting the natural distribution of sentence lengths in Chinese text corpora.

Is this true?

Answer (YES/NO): NO